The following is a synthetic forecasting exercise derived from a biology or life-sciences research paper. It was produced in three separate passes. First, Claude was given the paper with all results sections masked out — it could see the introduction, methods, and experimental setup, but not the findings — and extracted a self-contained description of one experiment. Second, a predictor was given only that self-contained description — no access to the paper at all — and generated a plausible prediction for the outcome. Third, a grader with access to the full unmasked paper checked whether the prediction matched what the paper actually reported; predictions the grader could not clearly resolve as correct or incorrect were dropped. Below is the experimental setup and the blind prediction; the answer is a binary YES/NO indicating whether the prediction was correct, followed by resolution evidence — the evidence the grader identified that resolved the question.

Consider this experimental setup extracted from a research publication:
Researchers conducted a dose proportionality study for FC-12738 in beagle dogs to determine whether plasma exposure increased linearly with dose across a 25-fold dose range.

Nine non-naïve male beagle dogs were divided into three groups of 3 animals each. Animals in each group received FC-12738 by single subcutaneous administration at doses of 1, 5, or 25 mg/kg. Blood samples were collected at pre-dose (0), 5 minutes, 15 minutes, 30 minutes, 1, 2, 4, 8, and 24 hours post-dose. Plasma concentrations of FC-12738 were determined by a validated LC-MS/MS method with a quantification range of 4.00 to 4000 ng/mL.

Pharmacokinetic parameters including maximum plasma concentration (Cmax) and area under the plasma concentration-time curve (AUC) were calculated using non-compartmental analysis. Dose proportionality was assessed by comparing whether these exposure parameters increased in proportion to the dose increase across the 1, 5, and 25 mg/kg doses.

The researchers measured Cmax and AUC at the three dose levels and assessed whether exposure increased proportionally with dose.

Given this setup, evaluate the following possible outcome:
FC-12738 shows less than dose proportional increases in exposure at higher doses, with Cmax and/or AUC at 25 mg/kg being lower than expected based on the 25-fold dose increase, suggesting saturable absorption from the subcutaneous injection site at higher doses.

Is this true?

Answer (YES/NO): NO